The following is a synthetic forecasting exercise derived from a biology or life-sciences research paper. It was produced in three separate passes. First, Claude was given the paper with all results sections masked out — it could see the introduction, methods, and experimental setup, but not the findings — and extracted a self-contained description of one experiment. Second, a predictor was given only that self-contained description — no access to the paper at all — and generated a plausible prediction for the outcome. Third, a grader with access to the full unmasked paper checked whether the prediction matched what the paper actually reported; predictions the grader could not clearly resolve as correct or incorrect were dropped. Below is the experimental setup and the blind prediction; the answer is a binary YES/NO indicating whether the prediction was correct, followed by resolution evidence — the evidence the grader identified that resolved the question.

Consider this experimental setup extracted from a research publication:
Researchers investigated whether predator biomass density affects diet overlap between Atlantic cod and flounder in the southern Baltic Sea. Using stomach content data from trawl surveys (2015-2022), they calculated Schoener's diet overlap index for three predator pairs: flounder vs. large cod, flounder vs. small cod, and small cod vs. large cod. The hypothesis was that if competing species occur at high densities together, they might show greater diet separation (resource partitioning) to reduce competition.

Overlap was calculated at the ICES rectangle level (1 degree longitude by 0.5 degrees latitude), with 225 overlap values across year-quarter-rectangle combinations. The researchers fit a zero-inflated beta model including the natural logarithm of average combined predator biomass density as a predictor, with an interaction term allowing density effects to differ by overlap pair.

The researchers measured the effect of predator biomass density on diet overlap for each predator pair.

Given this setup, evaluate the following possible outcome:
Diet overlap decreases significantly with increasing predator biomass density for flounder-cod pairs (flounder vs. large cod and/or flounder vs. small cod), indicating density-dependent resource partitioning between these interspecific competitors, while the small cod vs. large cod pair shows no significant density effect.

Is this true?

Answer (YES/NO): NO